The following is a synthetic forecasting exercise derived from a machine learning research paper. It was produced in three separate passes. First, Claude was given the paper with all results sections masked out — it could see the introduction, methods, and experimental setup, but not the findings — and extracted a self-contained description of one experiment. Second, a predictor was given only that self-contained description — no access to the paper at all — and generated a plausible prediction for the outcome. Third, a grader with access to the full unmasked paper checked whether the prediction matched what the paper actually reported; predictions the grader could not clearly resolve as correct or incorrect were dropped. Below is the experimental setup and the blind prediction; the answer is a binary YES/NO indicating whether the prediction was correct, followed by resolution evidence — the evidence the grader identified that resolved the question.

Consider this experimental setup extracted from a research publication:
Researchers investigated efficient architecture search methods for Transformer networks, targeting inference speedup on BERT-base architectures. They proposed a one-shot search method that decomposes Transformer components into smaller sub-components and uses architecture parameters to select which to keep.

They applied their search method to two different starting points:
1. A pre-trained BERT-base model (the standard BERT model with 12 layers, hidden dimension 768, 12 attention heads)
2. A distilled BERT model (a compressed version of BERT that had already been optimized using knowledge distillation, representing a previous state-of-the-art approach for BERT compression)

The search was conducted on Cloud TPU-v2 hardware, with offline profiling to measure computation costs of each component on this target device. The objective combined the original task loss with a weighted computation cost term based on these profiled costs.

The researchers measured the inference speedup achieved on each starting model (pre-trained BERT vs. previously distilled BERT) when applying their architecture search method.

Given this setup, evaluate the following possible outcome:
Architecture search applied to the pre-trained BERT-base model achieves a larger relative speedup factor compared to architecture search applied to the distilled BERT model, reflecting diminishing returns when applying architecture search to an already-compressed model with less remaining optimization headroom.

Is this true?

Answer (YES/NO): NO